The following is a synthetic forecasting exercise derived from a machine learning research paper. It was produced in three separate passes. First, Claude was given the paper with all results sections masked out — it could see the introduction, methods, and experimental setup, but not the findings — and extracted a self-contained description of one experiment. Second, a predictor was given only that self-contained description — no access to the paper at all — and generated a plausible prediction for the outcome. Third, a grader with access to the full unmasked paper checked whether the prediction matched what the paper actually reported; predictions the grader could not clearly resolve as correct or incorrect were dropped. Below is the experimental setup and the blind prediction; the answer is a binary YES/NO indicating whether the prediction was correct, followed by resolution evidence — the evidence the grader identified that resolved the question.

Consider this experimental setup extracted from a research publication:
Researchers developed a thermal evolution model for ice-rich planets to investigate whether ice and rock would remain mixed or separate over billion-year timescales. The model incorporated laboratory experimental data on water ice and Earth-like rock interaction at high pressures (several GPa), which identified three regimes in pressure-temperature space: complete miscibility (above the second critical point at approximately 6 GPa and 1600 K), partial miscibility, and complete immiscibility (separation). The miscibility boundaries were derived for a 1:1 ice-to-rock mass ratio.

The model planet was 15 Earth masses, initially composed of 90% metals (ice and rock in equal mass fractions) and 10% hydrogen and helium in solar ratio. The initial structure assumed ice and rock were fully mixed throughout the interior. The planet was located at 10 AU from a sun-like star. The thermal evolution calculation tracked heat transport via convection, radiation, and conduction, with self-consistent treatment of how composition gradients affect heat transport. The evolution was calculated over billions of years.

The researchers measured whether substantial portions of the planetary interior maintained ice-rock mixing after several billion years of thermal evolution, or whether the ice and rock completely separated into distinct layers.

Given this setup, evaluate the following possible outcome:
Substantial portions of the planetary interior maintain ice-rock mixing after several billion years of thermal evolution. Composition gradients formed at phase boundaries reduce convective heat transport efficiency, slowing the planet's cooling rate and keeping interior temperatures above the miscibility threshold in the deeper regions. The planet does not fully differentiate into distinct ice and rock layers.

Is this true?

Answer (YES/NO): YES